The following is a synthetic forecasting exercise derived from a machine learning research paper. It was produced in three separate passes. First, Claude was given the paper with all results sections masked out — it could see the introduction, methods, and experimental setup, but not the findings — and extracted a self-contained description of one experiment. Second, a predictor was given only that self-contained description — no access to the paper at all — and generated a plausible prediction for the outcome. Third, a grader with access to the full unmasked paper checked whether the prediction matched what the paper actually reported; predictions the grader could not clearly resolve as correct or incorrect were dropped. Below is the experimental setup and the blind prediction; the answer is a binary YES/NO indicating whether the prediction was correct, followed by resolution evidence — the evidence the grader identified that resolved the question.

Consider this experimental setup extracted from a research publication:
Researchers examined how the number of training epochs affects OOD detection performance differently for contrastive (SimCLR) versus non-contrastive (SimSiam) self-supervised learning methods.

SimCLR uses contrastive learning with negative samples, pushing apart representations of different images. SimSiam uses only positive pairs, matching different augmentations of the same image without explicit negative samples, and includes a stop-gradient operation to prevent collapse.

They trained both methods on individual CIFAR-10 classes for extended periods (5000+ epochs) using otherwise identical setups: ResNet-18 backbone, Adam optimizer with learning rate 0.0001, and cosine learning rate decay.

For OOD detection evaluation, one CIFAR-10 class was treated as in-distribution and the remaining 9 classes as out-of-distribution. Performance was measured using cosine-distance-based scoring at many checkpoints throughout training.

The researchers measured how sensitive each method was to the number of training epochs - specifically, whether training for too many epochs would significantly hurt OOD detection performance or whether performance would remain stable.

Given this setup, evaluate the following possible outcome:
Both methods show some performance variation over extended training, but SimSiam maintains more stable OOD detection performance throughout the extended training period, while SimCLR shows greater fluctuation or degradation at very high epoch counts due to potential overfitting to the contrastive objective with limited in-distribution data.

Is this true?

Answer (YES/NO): YES